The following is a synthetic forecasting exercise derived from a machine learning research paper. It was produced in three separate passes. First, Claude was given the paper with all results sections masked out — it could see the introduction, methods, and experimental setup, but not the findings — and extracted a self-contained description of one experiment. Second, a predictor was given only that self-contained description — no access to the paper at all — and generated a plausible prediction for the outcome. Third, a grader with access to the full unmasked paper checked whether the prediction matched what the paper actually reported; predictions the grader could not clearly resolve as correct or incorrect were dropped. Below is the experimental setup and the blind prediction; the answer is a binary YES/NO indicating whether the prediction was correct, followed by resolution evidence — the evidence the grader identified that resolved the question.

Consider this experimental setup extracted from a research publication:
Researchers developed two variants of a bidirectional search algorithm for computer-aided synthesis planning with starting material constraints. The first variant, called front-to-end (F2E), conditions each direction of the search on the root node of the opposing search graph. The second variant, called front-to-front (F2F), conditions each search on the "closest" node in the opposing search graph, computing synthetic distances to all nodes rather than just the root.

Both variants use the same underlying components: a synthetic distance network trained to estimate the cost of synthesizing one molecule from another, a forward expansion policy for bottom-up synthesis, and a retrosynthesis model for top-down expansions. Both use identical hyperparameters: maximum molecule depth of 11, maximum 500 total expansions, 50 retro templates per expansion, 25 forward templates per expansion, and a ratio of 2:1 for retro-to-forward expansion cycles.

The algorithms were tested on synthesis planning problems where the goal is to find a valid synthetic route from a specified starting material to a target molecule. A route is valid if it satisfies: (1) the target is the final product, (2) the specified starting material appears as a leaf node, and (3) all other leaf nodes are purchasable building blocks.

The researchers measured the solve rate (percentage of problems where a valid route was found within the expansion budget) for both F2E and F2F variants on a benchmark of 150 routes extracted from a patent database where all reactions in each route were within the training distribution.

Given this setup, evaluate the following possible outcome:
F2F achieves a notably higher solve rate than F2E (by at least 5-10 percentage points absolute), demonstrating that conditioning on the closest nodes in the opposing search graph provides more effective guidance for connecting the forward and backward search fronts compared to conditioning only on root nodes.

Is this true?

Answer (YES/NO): NO